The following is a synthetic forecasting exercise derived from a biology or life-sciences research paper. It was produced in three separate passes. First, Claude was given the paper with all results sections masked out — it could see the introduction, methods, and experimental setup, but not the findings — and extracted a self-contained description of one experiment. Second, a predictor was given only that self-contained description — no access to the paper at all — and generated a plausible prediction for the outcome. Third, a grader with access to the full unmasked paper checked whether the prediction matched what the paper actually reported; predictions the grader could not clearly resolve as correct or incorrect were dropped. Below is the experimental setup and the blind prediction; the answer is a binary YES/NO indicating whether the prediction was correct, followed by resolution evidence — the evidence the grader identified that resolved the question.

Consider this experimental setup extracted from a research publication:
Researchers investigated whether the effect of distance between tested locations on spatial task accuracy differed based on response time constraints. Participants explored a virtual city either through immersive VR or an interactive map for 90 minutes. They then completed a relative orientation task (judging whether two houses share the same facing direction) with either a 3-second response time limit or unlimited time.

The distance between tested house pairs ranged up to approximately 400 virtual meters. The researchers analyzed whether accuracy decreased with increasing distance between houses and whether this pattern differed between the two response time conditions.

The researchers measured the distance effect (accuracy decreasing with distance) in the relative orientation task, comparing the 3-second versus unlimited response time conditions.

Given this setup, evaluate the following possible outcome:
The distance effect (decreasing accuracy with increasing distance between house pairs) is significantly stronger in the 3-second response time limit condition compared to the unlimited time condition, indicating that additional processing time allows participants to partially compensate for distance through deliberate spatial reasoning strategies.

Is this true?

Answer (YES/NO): YES